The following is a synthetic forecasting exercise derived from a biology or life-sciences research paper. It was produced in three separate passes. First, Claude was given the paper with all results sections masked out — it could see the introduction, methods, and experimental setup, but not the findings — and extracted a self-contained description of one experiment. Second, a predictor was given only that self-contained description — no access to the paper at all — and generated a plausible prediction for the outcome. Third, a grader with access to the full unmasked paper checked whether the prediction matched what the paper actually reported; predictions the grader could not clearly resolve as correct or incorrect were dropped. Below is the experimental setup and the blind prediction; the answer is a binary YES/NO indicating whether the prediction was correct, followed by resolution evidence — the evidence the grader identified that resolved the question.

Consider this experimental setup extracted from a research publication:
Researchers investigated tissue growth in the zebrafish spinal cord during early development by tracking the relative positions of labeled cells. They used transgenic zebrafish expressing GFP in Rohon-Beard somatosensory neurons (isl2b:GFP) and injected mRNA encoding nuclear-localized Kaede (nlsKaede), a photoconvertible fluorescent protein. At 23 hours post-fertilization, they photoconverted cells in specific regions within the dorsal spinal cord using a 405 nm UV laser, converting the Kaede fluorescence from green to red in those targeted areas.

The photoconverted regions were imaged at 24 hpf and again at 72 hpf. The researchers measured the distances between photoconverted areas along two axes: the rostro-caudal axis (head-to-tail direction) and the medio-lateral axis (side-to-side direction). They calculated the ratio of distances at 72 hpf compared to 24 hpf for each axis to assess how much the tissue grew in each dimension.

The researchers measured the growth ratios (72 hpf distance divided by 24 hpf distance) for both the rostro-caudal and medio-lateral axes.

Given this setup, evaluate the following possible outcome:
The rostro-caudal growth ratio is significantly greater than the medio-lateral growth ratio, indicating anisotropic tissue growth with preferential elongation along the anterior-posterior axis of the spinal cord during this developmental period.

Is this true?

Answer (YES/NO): YES